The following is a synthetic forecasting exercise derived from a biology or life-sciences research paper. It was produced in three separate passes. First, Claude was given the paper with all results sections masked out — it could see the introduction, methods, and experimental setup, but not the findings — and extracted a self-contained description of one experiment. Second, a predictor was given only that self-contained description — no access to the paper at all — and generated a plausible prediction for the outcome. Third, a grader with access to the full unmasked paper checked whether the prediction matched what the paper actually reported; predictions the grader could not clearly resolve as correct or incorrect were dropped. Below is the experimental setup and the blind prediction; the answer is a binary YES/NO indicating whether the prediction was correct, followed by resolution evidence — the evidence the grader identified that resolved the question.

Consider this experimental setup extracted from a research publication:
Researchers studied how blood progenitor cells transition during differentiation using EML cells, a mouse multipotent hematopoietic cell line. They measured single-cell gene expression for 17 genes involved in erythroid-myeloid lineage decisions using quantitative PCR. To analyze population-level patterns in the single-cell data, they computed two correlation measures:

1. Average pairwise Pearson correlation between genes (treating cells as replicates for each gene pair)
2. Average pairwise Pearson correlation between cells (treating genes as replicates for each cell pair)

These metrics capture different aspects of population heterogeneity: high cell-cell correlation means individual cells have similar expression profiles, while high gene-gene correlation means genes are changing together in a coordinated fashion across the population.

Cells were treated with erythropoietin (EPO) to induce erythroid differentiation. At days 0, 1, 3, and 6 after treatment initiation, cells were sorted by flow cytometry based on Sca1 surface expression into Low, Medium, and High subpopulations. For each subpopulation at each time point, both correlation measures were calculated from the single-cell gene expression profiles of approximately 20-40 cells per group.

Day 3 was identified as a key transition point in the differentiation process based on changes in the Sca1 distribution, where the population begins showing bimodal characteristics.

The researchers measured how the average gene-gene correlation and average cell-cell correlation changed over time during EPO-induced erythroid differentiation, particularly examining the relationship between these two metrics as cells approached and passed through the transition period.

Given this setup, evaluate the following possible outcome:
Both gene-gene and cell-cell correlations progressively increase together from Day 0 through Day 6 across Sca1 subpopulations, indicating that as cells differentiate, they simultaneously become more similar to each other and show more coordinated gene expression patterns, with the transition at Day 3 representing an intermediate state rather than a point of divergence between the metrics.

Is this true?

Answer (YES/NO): NO